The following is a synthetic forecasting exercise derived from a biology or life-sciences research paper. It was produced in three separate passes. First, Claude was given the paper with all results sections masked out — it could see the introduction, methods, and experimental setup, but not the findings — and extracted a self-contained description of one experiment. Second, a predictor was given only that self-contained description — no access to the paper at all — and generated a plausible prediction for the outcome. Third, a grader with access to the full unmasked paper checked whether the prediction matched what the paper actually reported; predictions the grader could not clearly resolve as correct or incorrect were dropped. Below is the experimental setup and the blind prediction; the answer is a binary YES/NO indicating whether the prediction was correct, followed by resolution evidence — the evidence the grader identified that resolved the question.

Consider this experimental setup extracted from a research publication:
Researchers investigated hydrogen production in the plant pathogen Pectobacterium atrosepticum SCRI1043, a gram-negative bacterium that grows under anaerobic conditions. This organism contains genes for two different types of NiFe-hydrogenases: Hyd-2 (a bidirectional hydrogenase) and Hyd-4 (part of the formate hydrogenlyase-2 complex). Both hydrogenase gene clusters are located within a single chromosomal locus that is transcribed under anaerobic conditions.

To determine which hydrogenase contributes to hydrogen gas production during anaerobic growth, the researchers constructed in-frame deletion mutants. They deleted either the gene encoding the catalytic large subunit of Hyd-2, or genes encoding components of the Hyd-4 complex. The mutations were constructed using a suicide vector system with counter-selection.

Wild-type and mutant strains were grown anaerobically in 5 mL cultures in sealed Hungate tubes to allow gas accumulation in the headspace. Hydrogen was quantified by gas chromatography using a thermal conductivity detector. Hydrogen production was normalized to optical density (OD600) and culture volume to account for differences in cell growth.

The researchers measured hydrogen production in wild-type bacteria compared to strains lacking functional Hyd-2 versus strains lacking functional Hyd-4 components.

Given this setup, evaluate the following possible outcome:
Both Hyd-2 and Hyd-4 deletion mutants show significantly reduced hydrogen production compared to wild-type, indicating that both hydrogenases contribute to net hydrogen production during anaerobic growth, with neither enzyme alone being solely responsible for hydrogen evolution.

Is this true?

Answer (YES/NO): NO